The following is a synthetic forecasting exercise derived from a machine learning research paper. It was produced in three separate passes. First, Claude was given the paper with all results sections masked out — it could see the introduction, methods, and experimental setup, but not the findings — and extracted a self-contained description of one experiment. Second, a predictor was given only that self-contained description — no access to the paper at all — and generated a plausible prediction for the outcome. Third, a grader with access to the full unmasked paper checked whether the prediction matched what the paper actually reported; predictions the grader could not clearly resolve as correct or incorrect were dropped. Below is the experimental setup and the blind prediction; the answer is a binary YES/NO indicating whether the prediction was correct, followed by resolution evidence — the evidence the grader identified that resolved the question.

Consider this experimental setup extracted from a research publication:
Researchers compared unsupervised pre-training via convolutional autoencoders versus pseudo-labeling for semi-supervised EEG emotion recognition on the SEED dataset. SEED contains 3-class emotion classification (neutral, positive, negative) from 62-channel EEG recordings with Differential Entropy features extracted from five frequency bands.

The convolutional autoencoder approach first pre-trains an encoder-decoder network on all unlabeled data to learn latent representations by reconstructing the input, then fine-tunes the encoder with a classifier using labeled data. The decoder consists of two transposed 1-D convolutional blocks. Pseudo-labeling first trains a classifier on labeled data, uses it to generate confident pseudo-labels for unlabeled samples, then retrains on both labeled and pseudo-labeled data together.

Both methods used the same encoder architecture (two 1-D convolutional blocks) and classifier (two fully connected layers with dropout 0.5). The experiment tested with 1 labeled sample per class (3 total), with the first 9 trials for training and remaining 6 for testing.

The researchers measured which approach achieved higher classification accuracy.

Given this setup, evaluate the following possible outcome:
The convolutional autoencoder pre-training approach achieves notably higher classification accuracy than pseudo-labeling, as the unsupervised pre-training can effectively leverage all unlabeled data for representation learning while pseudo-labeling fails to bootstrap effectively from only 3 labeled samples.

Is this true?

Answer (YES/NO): YES